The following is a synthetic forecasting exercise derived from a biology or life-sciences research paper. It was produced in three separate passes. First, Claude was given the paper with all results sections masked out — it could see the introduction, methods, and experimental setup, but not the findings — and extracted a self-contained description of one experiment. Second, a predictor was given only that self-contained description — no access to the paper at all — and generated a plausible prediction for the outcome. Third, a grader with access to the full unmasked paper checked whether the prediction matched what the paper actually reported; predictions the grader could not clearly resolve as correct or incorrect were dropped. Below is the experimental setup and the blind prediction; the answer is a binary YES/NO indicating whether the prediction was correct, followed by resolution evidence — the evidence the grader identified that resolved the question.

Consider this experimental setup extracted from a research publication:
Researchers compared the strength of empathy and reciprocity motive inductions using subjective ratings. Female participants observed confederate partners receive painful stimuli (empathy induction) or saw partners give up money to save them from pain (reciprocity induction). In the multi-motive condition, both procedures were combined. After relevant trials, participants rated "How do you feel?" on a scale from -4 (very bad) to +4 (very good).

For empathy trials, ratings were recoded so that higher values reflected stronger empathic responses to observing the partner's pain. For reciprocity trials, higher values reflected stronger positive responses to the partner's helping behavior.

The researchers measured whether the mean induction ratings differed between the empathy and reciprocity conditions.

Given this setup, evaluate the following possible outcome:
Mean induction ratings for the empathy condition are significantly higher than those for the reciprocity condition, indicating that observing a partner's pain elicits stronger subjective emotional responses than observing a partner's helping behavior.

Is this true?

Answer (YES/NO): NO